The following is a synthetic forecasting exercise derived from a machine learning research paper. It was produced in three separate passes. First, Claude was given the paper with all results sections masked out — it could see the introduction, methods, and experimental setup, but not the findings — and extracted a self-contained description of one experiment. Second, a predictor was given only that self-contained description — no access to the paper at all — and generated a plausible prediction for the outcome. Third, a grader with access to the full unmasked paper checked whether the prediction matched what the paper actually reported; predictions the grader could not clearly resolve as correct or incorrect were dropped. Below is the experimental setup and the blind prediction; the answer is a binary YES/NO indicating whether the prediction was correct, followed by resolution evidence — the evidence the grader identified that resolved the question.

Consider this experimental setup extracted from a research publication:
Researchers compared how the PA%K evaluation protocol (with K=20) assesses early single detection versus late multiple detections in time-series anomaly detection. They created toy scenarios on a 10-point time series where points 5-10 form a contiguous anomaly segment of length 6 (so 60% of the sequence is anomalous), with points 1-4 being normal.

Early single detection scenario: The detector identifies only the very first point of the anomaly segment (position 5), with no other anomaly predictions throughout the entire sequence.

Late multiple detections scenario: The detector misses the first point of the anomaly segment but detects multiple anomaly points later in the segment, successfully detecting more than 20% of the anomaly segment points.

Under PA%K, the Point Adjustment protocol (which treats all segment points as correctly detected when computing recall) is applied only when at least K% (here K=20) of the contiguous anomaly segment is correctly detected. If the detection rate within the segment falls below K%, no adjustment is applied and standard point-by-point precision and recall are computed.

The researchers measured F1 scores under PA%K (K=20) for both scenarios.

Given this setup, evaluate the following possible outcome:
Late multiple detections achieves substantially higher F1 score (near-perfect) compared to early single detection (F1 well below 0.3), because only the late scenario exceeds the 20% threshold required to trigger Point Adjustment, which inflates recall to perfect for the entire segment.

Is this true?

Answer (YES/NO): YES